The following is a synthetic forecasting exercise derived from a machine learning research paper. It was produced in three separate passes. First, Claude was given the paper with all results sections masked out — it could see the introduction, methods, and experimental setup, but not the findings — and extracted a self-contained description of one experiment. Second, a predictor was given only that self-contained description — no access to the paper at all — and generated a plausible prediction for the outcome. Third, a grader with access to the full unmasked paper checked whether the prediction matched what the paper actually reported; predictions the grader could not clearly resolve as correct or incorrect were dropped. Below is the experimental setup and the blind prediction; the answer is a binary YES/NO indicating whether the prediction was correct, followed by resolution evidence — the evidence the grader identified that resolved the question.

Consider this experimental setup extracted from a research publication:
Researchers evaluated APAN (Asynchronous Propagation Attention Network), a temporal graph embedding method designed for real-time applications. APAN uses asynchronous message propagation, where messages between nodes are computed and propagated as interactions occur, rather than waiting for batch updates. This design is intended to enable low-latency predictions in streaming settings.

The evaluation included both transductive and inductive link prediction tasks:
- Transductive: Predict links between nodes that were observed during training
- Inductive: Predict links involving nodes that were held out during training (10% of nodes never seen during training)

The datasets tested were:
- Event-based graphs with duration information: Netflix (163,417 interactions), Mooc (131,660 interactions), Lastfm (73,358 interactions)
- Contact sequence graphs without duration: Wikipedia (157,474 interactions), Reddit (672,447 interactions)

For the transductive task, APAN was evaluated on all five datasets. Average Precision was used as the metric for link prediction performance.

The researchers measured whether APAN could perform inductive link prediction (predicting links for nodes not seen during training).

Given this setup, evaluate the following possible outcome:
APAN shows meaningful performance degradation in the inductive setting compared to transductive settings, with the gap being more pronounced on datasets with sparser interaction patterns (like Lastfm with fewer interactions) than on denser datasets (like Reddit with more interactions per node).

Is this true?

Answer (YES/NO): NO